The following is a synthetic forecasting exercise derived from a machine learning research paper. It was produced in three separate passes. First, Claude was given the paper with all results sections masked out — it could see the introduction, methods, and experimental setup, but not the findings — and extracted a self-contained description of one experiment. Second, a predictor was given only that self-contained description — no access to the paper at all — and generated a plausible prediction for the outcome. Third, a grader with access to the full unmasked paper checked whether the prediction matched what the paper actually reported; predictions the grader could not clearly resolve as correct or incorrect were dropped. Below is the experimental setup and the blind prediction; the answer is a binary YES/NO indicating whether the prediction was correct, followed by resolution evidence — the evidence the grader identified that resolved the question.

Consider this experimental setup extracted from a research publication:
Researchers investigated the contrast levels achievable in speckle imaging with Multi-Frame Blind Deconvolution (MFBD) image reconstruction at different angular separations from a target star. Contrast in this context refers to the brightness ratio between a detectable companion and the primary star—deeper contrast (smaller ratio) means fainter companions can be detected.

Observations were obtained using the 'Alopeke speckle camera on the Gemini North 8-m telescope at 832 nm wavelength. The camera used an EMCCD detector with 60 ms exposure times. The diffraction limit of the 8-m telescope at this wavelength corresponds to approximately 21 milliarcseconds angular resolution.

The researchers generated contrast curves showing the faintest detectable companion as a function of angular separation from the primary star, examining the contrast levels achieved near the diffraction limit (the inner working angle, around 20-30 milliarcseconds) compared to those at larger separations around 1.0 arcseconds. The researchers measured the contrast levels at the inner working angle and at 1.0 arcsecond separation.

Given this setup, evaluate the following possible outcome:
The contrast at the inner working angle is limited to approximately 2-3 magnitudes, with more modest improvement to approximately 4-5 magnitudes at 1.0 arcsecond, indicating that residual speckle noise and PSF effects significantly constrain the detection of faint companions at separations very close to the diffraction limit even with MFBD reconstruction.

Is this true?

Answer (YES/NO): NO